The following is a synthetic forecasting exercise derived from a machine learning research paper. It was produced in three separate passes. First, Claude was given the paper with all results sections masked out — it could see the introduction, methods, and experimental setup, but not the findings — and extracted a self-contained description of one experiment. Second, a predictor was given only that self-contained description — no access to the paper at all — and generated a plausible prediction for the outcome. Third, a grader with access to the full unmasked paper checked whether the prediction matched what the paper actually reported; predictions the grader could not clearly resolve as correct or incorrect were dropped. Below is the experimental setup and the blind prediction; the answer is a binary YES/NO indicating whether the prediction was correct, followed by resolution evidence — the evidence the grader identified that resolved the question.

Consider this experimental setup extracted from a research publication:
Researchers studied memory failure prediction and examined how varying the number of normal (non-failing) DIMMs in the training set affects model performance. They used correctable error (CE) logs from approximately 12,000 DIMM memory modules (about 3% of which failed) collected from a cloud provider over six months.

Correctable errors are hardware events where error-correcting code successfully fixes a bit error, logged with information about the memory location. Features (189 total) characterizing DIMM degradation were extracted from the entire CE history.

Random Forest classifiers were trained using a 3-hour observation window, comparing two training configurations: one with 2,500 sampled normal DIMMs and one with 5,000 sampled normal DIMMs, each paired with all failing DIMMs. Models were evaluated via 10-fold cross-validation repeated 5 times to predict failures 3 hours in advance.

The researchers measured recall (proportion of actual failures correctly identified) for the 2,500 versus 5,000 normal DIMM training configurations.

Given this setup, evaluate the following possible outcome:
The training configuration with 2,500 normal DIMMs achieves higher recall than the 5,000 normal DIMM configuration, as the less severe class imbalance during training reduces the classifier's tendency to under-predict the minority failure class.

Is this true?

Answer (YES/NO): YES